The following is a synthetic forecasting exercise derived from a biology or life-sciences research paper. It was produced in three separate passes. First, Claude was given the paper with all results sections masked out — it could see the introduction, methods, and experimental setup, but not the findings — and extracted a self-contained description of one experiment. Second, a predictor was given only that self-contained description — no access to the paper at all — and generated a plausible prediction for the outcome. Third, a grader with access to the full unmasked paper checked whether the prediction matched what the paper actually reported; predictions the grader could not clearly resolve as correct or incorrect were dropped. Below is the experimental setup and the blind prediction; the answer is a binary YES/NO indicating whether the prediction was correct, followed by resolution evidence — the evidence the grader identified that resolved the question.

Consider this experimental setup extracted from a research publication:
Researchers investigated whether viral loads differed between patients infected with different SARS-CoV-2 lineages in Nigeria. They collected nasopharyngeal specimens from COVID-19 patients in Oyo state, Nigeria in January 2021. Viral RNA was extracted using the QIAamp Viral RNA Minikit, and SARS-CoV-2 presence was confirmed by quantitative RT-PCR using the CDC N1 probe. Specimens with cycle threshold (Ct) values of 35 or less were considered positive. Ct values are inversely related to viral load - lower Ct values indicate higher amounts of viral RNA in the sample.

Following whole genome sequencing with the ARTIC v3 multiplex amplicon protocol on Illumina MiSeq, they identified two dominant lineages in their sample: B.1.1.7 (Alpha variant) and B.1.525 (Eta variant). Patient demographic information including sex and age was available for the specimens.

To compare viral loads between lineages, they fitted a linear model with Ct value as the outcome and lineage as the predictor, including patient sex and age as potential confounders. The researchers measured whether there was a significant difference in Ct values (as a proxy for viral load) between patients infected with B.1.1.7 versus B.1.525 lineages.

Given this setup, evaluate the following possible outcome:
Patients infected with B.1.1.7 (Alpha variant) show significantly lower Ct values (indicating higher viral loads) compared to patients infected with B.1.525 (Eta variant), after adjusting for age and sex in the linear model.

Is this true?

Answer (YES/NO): NO